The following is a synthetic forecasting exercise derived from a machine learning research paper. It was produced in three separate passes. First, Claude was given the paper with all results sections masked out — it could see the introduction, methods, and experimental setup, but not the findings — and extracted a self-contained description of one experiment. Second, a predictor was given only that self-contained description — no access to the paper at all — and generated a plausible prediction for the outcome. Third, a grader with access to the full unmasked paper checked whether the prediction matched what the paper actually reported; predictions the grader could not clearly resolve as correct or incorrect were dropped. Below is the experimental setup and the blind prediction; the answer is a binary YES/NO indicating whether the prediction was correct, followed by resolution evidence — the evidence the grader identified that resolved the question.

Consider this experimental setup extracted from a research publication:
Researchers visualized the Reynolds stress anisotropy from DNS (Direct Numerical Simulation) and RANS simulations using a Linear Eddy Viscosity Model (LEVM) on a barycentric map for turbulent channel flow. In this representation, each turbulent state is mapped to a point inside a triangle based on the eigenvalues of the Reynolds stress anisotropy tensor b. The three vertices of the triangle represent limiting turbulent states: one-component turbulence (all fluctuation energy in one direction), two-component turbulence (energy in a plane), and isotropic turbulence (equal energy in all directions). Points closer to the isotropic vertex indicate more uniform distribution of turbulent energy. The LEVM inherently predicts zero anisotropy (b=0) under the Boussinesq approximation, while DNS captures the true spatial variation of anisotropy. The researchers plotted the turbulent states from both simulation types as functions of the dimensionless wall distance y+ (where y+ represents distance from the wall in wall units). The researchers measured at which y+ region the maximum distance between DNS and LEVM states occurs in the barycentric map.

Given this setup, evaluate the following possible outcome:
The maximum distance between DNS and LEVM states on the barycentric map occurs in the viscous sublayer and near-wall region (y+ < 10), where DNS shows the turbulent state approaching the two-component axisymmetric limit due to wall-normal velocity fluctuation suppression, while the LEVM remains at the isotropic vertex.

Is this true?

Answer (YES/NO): NO